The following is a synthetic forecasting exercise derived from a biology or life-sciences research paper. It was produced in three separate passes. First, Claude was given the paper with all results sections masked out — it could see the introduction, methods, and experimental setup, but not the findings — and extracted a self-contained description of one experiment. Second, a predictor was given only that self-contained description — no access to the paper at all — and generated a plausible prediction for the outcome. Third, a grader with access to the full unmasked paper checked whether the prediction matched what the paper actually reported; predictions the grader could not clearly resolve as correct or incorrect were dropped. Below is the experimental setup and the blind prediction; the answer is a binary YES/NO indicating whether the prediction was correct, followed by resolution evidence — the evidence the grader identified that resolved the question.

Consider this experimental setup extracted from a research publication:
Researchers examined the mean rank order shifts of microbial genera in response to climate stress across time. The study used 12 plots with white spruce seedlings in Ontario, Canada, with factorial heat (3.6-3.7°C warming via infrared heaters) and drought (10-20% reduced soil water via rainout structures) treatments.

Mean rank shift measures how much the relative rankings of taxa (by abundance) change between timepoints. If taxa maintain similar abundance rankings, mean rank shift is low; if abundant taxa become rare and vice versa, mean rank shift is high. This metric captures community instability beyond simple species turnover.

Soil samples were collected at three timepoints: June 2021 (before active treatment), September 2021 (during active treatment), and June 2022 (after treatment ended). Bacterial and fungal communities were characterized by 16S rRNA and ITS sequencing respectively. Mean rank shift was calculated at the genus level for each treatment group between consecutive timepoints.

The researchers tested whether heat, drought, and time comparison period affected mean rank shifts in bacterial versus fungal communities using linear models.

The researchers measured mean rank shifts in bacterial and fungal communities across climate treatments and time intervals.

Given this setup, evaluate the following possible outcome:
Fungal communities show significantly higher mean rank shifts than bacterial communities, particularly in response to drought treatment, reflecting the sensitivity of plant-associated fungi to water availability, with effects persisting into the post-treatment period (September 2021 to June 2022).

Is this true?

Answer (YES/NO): NO